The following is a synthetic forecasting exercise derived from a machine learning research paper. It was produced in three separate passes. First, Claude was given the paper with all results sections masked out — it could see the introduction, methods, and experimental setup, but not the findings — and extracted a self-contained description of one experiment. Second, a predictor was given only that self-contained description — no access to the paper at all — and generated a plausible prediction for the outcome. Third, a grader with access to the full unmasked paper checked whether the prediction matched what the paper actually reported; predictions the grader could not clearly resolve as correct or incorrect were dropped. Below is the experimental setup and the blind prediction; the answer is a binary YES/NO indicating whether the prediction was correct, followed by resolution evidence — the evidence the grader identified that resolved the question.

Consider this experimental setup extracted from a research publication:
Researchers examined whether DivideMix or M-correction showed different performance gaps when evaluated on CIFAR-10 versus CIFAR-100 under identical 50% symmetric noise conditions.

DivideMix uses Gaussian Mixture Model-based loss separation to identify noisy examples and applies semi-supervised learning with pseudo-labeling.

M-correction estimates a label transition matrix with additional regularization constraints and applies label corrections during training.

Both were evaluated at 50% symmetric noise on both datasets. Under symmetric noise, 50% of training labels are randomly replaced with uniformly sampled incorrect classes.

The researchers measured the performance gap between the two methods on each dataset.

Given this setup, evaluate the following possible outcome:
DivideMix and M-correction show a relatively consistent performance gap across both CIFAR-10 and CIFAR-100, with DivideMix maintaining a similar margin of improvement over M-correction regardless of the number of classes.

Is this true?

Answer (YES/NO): NO